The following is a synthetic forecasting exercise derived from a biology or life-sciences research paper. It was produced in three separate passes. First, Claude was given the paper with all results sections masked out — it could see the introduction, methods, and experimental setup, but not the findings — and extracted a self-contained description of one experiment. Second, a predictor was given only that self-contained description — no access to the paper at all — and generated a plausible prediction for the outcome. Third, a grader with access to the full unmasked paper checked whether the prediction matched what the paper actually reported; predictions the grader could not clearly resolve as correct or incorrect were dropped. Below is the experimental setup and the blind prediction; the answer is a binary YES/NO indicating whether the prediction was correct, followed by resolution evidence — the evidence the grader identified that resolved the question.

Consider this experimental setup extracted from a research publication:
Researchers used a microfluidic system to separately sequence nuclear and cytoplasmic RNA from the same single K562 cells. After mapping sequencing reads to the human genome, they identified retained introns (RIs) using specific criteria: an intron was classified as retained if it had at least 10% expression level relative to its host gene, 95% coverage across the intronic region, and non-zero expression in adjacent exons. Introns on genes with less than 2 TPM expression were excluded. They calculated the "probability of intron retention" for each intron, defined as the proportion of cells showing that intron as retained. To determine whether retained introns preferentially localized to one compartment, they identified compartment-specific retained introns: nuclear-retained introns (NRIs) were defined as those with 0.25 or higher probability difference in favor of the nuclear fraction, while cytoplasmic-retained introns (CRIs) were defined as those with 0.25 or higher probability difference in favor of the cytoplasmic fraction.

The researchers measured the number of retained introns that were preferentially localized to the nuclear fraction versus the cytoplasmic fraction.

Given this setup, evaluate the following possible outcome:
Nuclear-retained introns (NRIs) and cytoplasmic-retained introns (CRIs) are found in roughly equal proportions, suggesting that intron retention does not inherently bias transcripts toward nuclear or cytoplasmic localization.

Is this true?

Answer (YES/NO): NO